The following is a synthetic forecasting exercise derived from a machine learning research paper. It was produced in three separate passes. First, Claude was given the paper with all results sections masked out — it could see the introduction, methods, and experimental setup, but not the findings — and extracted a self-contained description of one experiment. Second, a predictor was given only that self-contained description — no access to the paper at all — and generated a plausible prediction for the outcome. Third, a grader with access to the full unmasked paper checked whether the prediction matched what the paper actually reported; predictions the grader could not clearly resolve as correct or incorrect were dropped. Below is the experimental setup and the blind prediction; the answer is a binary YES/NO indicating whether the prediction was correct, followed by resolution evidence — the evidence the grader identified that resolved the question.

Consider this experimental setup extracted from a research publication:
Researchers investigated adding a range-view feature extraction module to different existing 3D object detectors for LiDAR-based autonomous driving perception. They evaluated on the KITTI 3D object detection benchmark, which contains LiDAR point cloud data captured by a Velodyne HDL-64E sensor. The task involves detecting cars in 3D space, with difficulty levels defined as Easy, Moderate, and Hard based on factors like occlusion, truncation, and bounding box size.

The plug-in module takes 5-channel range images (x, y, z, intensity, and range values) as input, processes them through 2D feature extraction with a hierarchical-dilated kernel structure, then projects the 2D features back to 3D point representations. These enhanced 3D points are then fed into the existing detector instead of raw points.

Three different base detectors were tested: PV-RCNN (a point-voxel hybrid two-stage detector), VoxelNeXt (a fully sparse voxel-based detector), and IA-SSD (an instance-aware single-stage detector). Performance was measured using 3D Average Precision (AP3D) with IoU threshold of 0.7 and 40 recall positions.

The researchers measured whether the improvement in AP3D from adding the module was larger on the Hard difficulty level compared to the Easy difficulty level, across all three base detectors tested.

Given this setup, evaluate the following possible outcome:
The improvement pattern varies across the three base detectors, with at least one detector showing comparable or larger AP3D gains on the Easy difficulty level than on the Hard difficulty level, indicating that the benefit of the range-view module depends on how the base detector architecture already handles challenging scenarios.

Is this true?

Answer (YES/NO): YES